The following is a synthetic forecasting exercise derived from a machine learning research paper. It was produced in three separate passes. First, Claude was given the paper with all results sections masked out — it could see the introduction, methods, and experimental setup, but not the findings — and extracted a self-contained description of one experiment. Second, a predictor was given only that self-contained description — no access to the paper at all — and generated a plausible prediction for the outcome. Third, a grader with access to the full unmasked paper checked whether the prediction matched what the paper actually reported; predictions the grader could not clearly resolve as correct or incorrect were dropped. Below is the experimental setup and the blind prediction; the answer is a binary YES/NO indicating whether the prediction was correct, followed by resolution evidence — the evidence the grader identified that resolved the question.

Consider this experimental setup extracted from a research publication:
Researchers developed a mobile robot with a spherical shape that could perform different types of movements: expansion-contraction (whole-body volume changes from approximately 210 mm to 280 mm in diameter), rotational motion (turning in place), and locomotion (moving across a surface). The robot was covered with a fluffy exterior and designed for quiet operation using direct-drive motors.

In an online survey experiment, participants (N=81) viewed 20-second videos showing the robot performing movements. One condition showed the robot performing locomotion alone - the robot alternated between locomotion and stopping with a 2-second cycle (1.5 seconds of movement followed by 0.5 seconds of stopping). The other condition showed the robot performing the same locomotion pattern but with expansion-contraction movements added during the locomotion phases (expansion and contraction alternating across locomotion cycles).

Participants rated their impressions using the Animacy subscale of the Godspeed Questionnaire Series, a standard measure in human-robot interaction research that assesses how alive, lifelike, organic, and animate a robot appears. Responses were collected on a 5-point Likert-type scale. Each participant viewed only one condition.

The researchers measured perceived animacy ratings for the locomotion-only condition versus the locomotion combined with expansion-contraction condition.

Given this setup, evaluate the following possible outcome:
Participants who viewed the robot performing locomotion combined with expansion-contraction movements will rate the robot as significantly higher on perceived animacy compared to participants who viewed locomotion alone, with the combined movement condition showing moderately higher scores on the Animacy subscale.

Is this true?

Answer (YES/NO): YES